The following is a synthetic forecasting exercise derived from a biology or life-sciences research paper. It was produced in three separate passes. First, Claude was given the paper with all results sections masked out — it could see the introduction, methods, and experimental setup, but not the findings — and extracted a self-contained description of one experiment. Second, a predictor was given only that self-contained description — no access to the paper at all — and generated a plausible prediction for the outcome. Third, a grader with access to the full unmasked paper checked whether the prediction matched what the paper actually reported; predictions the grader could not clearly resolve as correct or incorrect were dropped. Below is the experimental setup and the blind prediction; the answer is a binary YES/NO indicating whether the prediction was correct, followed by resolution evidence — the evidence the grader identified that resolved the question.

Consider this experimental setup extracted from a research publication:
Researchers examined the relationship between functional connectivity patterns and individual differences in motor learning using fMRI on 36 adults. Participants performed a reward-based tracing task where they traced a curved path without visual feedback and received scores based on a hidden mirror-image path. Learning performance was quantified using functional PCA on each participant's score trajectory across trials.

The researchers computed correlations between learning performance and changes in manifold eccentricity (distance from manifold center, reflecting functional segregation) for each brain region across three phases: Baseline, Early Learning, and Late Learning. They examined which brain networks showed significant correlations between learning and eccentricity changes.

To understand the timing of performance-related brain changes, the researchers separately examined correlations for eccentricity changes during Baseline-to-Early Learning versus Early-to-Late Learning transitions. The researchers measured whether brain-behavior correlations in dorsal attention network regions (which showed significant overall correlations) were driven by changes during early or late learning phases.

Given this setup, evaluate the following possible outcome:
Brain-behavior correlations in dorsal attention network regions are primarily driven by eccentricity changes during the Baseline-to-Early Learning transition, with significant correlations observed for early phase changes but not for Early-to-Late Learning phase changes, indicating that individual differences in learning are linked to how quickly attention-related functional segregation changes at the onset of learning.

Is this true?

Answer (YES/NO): NO